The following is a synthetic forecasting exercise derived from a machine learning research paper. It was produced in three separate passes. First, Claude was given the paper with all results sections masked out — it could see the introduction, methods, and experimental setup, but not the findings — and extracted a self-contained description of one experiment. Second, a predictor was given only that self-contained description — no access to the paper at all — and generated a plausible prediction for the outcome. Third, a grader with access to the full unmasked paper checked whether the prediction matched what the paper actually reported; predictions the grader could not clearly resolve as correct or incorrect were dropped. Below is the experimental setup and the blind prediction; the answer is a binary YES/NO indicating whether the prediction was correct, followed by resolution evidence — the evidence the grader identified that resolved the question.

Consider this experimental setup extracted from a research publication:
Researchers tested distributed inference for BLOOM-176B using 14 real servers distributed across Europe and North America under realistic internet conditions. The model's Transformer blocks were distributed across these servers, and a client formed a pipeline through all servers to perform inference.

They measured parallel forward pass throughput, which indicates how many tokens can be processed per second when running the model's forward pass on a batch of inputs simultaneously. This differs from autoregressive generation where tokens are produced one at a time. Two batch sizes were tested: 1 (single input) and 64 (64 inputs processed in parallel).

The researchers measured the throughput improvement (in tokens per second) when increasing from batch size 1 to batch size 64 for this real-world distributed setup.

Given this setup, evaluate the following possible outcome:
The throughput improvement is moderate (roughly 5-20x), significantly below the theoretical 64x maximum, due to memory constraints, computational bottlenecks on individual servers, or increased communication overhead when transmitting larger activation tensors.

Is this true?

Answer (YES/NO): YES